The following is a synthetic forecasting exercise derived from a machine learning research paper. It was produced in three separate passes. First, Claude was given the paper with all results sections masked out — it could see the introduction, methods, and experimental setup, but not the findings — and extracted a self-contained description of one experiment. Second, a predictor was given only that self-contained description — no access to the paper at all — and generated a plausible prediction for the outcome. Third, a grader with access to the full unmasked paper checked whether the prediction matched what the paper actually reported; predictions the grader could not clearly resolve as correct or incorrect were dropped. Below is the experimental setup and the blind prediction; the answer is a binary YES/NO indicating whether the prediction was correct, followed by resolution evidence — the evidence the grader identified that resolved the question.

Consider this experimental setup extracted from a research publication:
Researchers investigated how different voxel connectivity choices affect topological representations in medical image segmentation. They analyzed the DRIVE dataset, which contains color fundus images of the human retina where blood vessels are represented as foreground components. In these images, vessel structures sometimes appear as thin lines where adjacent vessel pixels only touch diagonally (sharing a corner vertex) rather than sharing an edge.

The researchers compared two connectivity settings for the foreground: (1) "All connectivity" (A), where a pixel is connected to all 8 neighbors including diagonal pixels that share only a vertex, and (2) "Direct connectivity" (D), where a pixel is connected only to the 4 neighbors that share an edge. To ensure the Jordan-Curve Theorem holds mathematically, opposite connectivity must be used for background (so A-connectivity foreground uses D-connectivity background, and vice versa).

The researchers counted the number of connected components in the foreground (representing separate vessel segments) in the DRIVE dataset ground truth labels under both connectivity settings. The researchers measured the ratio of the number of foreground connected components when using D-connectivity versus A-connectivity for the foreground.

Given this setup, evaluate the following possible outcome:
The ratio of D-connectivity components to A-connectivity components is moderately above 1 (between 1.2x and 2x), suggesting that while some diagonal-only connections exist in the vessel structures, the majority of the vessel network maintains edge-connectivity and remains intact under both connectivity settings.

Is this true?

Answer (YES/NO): NO